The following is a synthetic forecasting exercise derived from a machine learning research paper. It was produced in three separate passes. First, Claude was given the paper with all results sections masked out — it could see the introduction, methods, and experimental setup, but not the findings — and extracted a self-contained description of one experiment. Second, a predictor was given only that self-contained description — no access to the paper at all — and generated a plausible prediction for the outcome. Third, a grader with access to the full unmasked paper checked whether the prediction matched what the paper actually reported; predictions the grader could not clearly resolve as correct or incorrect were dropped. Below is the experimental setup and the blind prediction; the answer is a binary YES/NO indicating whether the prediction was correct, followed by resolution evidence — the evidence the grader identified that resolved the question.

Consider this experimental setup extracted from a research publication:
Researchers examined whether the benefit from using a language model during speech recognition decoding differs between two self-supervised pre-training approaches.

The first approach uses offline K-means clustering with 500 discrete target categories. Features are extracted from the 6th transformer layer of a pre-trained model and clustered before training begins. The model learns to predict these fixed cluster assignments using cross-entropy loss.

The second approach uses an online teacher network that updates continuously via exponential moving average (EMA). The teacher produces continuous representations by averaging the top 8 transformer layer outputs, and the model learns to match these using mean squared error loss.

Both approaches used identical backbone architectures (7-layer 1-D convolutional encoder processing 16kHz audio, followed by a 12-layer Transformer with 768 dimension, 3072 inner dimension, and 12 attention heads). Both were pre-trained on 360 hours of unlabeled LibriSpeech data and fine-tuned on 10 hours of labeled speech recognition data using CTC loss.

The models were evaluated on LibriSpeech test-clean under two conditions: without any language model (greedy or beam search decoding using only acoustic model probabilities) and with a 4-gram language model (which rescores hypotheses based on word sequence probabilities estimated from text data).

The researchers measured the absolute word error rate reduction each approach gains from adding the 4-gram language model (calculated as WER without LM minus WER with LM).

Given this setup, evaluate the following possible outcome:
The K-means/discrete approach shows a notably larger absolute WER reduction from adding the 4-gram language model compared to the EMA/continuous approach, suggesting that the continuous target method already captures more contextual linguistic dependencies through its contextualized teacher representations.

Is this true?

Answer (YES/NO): YES